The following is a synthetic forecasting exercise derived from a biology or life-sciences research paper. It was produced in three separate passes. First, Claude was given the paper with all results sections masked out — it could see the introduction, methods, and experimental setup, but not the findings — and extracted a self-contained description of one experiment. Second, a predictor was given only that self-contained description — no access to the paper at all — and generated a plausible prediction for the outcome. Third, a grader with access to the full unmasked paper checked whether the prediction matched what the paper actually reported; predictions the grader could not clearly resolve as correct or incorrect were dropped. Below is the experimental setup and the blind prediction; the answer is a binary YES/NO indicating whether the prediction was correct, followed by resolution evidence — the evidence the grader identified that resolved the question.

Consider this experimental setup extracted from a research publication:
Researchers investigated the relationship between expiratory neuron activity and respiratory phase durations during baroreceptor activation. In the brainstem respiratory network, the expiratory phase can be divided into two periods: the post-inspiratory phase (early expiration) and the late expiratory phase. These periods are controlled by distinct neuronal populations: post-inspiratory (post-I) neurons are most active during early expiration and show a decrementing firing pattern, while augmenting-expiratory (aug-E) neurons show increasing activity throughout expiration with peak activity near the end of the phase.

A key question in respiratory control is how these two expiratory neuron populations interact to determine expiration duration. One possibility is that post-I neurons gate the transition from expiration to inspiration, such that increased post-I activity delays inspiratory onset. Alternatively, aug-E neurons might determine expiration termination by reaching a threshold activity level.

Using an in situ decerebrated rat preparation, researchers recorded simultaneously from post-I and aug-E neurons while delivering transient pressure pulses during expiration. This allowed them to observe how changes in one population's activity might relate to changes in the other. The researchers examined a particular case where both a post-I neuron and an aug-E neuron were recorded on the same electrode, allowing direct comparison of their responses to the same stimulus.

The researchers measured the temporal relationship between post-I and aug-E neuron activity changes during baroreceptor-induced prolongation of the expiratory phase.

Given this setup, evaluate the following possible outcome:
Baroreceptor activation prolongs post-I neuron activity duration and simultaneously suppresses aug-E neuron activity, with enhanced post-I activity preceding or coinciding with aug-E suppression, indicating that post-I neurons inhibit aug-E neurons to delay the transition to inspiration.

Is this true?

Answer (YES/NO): YES